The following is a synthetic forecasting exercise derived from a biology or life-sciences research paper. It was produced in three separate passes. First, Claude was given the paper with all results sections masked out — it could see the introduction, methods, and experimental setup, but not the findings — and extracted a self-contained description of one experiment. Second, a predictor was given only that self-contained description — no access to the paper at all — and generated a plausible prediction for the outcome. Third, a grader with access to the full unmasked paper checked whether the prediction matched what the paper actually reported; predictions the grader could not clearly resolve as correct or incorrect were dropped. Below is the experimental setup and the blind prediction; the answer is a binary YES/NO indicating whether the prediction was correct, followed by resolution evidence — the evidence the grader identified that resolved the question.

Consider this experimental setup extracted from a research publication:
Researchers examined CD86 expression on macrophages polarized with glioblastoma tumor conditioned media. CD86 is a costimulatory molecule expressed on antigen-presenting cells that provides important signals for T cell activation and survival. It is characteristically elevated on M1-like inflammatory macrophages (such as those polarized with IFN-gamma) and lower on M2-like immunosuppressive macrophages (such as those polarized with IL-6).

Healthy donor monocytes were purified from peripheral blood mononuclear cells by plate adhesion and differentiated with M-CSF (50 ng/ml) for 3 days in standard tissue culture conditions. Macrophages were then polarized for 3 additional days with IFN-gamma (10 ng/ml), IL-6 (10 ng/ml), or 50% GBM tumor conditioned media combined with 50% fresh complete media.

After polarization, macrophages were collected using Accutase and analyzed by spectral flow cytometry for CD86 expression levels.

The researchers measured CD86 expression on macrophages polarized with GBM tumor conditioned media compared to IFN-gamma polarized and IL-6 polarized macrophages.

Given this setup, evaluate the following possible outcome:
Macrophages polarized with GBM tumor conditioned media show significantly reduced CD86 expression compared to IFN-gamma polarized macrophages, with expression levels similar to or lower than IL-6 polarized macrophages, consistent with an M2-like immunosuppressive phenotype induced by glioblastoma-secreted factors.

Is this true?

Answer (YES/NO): YES